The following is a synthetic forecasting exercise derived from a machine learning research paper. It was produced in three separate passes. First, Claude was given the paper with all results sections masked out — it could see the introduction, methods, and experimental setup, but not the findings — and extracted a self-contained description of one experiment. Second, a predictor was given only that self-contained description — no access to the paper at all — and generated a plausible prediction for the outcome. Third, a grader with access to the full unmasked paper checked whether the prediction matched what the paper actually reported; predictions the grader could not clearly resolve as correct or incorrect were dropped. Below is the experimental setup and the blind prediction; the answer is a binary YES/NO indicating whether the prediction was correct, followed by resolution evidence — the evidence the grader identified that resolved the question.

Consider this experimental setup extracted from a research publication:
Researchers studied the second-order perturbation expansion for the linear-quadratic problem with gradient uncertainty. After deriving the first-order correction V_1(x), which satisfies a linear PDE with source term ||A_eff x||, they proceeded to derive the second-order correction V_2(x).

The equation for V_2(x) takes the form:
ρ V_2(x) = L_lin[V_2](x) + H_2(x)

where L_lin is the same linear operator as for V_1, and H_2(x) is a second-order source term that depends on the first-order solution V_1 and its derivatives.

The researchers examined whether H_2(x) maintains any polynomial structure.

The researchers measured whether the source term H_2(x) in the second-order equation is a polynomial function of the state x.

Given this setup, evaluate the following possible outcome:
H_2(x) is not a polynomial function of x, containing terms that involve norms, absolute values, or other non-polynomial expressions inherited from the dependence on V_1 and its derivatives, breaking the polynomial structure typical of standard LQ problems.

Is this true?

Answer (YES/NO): YES